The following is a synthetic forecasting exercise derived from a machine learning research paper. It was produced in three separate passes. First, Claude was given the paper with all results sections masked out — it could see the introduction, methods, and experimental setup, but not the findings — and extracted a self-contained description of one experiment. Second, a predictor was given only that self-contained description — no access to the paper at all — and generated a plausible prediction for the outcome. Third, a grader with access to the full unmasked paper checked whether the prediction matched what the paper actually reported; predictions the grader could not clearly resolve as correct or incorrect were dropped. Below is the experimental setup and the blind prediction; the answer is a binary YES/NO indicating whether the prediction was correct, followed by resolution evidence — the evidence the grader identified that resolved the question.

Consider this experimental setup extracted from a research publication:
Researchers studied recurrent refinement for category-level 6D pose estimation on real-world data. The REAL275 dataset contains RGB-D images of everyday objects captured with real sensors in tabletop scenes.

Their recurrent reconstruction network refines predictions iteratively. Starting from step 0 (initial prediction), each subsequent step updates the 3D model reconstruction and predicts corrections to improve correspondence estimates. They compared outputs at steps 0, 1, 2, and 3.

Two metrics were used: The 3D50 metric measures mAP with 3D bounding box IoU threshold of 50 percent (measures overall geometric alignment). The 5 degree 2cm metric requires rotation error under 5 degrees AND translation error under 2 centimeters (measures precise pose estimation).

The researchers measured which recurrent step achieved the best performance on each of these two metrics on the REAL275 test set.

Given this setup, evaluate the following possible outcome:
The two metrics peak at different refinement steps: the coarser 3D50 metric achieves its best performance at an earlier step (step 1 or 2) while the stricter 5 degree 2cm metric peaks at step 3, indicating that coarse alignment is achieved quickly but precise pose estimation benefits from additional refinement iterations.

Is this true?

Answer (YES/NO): YES